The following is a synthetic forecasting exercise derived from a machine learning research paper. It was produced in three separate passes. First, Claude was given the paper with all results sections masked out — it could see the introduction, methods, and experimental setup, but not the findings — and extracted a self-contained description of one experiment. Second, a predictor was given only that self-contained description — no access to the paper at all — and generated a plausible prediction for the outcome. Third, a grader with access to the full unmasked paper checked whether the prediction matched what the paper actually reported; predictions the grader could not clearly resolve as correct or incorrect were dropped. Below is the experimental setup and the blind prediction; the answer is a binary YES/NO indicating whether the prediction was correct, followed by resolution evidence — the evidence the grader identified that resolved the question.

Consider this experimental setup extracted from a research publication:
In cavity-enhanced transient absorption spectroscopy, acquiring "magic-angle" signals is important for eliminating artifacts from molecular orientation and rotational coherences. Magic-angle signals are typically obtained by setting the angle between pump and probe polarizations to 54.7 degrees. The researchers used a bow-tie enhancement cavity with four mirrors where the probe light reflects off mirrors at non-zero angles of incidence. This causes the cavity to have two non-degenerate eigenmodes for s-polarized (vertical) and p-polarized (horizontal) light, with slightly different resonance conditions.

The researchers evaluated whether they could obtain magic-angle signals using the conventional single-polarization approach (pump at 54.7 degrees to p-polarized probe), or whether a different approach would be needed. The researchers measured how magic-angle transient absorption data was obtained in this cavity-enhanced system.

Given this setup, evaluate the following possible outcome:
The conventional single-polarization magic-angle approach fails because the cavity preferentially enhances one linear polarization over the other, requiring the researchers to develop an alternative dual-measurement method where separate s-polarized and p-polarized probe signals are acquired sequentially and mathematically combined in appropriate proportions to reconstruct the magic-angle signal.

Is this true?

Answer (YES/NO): NO